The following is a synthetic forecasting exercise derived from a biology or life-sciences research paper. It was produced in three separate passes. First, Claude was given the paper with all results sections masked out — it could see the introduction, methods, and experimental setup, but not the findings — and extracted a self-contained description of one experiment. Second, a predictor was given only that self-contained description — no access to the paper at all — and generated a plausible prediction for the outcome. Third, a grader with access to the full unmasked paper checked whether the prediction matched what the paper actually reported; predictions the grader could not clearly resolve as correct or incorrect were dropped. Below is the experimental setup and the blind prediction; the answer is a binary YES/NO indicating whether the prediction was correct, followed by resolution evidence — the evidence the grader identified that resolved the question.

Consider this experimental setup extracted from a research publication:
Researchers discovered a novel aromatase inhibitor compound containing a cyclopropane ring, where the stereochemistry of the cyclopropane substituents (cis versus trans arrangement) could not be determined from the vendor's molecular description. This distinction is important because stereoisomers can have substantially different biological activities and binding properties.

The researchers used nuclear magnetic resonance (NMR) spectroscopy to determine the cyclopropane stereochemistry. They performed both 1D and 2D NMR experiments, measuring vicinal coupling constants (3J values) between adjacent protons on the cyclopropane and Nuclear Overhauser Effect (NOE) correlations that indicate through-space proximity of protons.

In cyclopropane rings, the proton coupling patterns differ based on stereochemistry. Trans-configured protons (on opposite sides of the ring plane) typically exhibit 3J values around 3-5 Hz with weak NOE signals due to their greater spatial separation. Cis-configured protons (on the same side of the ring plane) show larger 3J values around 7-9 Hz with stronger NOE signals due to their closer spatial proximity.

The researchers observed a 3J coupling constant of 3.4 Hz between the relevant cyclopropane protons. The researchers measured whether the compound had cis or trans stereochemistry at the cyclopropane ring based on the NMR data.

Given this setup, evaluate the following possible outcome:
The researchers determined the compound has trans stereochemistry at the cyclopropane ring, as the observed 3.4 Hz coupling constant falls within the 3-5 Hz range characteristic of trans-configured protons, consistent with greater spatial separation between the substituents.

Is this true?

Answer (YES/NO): YES